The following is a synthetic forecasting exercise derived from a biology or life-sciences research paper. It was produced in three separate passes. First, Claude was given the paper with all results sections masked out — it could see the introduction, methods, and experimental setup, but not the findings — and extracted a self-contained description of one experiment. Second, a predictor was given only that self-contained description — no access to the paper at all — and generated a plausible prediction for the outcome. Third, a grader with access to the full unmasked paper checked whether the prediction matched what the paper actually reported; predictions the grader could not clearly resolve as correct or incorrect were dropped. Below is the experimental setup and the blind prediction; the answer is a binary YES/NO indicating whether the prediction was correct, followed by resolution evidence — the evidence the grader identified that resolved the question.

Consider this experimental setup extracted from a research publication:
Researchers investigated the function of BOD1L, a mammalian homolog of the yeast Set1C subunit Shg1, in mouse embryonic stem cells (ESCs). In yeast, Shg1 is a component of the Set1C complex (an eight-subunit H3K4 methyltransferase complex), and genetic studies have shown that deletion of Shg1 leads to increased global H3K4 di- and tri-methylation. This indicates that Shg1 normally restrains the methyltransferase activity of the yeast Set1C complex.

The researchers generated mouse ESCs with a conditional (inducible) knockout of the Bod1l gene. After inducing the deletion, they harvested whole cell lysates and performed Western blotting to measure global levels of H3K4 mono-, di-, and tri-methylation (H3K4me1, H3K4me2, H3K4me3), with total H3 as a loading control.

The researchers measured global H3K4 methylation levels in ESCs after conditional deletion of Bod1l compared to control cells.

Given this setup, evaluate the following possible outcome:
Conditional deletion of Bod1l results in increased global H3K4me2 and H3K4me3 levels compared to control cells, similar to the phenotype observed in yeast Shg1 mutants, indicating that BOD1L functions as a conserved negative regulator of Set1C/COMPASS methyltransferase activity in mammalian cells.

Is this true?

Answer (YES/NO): YES